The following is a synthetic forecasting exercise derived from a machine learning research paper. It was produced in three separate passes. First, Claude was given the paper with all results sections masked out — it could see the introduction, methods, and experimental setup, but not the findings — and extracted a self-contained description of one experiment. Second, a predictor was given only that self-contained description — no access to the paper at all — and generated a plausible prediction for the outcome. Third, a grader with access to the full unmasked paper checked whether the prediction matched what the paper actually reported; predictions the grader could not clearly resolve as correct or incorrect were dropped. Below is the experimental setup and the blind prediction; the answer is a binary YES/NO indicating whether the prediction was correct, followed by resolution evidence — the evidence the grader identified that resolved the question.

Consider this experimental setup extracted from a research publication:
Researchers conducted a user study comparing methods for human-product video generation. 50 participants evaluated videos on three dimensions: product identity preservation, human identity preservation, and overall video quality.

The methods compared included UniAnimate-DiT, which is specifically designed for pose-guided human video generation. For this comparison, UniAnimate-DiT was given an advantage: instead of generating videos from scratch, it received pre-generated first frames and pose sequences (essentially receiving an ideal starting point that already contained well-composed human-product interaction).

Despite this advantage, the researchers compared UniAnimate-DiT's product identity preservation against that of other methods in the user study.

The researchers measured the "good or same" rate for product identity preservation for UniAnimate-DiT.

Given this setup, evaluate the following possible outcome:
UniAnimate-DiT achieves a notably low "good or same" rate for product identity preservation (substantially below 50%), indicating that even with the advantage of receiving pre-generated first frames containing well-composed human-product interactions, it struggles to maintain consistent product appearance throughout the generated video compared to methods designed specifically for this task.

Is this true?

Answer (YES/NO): NO